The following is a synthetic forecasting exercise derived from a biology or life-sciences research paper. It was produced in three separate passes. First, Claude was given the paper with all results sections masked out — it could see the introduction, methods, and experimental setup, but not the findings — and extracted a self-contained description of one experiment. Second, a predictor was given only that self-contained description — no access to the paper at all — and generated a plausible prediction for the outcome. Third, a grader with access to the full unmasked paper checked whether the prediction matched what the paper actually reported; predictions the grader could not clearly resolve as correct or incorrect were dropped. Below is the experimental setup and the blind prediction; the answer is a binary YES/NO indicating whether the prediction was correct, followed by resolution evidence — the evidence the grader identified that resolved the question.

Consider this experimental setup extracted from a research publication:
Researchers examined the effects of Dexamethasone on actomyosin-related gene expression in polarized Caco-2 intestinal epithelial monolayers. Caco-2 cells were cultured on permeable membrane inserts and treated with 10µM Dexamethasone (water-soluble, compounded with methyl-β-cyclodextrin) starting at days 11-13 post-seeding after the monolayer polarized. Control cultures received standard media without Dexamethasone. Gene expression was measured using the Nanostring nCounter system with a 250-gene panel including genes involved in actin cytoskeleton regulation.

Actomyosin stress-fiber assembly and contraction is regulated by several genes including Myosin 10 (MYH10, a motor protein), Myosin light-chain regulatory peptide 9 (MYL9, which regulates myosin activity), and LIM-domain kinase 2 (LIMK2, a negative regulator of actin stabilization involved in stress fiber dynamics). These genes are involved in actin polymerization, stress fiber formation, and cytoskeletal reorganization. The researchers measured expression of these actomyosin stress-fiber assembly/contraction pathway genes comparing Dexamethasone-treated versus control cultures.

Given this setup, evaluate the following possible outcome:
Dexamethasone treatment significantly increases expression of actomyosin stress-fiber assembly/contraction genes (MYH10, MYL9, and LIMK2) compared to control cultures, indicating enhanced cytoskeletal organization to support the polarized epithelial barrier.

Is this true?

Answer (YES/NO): NO